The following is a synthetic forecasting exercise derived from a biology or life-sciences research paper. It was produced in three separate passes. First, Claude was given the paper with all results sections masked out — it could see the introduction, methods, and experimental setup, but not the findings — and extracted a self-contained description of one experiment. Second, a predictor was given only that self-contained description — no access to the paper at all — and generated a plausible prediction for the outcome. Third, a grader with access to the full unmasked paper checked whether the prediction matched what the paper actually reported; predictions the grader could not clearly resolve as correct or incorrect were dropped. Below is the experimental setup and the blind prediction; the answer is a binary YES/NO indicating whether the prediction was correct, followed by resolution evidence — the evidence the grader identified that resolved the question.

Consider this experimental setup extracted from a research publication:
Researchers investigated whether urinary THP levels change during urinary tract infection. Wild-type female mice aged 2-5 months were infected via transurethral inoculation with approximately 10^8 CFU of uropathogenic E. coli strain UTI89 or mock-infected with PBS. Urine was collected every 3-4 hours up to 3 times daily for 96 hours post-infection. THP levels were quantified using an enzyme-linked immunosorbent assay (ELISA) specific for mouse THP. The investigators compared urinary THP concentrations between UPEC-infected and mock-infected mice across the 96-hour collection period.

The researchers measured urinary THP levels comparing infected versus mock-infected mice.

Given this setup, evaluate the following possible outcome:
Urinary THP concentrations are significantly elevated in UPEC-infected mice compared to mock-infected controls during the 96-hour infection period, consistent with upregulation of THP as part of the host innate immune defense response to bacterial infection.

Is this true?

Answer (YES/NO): NO